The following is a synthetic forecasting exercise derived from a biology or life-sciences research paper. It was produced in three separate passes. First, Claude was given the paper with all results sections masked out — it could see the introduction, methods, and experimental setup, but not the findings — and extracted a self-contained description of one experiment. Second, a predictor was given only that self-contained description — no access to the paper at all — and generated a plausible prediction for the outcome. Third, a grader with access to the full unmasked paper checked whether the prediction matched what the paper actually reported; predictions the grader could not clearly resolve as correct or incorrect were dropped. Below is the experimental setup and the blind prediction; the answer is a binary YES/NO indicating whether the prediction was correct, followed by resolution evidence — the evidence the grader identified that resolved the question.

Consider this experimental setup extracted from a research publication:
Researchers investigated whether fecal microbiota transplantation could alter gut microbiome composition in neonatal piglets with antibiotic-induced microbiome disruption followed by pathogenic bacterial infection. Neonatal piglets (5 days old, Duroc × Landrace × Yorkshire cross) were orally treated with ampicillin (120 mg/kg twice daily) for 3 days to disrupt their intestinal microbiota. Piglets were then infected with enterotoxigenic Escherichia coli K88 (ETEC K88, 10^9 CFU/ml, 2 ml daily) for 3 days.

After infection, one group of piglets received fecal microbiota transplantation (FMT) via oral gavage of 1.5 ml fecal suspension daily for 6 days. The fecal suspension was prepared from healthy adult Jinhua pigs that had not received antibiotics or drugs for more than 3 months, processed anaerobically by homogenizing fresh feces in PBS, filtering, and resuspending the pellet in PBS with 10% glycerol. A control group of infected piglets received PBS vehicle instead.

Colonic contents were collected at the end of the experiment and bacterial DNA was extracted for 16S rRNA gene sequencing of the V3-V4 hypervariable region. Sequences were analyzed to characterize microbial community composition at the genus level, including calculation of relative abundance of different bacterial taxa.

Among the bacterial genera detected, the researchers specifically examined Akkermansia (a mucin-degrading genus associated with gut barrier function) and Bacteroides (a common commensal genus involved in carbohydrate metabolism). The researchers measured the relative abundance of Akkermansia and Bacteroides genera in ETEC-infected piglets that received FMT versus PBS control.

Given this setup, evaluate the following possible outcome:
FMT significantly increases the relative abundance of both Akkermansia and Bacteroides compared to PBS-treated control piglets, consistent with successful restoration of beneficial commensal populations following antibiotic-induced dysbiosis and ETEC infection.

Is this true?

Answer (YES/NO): NO